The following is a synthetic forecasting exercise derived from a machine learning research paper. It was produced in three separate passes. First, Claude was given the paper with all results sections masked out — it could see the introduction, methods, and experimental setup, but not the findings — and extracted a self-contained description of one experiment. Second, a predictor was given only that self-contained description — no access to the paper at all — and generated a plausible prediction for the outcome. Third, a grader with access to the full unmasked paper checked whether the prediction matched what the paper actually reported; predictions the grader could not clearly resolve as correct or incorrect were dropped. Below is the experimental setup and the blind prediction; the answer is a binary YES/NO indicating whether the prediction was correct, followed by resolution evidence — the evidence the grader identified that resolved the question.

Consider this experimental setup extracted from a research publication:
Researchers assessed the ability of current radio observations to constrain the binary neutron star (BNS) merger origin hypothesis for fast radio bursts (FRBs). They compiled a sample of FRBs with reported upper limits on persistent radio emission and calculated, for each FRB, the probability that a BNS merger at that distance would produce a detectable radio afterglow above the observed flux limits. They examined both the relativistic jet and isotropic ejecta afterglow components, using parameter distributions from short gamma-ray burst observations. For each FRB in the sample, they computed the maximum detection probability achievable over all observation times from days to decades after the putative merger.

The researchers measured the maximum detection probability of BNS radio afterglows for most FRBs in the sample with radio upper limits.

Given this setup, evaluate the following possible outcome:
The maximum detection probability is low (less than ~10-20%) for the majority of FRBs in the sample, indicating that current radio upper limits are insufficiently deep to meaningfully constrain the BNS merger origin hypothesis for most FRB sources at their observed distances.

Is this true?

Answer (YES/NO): YES